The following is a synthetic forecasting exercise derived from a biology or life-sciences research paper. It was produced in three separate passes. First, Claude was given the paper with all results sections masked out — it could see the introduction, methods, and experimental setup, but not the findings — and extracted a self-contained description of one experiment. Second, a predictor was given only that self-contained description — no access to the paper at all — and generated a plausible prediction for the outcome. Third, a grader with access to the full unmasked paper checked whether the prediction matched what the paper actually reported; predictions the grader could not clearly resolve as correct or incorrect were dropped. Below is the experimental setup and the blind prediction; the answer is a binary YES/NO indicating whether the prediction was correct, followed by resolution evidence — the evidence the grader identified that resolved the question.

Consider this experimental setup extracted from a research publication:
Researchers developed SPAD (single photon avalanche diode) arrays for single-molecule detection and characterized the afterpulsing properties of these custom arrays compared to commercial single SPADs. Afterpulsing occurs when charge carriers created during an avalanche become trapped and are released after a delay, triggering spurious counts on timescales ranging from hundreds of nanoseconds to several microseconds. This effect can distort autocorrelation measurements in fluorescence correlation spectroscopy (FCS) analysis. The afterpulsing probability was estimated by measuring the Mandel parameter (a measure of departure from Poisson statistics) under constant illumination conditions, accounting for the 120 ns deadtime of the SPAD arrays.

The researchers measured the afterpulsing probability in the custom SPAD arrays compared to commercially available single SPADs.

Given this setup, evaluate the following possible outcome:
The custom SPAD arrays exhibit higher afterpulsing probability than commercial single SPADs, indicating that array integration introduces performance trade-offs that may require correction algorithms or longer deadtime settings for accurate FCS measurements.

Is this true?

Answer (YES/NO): YES